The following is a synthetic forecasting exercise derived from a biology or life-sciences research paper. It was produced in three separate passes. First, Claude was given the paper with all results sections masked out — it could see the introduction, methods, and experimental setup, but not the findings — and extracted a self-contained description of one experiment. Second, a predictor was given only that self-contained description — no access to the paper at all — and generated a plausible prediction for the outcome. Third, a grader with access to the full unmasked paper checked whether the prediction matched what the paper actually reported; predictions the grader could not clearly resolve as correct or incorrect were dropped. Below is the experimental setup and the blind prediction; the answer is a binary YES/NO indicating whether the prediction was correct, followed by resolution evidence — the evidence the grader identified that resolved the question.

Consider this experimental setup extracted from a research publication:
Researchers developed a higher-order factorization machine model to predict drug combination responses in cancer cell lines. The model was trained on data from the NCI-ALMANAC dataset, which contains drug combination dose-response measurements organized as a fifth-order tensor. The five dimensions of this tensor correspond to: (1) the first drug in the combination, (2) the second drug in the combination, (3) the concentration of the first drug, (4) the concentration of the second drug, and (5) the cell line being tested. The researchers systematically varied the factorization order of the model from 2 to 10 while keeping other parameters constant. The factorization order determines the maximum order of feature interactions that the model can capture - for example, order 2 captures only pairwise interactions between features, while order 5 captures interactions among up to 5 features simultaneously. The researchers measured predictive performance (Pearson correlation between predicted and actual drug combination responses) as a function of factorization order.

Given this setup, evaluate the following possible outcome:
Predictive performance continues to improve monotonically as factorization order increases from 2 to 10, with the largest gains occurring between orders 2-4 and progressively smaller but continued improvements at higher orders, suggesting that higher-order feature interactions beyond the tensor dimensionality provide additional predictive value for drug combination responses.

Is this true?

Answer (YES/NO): NO